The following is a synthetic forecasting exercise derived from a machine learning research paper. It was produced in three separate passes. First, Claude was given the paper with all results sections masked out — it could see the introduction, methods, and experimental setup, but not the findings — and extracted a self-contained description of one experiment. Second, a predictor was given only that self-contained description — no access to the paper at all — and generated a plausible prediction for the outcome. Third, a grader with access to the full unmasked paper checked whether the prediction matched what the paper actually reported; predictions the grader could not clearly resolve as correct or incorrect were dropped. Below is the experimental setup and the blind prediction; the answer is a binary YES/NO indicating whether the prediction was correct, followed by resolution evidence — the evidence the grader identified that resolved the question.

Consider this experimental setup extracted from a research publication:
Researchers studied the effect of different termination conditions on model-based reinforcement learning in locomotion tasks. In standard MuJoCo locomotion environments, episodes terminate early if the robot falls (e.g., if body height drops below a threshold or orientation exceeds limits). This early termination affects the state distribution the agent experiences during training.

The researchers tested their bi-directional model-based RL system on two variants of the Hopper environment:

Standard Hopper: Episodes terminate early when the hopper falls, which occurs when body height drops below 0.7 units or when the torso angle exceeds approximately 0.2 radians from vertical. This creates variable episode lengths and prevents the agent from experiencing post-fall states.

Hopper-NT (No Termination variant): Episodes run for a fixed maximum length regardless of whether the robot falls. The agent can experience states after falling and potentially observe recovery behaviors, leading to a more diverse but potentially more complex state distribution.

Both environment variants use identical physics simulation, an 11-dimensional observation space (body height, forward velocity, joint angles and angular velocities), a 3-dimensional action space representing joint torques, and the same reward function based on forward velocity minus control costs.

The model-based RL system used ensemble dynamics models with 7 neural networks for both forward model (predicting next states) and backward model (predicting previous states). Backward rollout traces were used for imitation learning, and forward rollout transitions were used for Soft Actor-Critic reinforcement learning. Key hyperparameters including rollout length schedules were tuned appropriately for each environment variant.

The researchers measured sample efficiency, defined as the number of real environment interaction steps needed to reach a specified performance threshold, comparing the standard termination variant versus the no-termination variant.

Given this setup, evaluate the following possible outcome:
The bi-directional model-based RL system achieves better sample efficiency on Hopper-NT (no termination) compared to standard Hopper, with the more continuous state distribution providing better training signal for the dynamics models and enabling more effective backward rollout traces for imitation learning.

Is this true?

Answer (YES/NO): NO